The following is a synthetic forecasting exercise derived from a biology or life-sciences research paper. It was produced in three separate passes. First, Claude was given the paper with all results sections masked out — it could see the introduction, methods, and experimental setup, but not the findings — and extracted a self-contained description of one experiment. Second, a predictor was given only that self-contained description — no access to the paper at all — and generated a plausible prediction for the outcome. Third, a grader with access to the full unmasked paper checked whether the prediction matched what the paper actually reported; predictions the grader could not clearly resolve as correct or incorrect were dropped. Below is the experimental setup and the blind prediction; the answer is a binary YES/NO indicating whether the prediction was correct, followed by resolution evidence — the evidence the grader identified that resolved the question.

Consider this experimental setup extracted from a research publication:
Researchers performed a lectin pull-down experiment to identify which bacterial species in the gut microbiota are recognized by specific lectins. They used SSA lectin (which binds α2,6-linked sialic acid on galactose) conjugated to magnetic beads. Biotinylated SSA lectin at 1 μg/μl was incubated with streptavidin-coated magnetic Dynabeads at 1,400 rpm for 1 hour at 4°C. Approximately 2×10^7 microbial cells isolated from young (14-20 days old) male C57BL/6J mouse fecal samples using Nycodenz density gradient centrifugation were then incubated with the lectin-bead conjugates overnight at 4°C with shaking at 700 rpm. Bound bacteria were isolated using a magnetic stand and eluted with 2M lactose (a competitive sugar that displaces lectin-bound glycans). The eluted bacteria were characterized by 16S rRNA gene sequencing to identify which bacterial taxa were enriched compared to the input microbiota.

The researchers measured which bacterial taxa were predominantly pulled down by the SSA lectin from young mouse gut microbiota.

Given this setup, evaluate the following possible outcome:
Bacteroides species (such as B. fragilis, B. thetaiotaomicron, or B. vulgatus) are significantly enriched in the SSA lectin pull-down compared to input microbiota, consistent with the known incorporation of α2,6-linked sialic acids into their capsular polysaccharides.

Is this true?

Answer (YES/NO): NO